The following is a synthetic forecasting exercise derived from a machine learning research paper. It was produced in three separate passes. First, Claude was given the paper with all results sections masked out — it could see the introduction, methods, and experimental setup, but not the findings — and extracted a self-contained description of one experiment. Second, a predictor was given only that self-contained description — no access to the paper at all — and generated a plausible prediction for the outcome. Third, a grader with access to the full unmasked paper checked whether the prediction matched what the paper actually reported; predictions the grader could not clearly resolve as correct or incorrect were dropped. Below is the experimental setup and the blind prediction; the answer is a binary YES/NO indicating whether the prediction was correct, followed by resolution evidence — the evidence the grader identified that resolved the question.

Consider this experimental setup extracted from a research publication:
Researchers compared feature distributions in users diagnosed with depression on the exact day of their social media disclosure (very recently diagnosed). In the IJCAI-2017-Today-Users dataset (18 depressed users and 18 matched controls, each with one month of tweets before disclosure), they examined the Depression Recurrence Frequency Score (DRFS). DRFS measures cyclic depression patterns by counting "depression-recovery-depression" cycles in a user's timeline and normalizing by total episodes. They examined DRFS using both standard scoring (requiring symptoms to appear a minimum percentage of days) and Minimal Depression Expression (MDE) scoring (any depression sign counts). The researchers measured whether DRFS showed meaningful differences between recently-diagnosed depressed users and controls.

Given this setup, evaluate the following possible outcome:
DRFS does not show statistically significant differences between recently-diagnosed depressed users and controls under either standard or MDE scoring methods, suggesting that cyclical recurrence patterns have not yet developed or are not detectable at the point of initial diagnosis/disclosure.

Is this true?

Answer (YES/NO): YES